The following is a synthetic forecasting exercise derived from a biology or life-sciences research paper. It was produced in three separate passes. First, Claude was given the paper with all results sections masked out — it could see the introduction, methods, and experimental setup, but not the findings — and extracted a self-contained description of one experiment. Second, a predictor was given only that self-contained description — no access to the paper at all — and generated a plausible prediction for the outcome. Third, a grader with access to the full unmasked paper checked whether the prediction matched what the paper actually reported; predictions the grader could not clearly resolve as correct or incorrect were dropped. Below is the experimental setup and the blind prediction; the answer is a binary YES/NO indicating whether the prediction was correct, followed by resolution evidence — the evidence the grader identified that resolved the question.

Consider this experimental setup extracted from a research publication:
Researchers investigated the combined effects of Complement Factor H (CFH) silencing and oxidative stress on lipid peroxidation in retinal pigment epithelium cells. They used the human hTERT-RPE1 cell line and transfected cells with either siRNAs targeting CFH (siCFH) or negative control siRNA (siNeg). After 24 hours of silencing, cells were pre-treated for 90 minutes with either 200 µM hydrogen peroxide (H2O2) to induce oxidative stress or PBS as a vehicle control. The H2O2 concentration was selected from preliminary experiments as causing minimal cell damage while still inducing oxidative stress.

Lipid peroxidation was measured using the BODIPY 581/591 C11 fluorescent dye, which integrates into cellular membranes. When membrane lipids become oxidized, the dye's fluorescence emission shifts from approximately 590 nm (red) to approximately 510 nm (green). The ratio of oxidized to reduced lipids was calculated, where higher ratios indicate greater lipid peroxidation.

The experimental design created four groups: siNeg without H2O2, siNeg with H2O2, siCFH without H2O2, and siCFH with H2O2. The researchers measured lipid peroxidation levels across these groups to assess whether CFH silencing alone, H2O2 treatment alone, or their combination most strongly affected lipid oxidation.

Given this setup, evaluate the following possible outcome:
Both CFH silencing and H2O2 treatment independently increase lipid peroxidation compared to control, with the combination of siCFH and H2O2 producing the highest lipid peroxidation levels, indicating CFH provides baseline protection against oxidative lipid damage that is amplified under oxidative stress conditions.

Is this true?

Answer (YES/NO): NO